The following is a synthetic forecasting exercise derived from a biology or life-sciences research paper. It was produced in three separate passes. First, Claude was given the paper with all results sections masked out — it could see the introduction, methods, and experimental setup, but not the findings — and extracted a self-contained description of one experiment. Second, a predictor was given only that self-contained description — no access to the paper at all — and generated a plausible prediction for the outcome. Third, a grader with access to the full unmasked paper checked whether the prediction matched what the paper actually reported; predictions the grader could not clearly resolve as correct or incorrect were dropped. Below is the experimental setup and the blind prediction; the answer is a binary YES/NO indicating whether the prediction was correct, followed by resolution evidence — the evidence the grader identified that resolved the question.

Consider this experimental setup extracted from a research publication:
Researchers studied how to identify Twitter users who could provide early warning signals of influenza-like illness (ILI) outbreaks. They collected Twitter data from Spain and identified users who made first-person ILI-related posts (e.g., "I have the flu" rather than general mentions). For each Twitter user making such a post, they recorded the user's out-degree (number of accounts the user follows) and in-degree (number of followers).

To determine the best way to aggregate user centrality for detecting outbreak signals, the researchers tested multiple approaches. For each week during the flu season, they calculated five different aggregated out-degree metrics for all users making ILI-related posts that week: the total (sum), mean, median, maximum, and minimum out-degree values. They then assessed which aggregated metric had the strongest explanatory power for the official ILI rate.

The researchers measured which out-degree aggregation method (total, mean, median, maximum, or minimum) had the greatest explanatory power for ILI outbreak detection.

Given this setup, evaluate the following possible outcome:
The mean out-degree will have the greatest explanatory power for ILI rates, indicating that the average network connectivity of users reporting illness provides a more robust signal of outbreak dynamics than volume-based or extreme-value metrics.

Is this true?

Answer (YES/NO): NO